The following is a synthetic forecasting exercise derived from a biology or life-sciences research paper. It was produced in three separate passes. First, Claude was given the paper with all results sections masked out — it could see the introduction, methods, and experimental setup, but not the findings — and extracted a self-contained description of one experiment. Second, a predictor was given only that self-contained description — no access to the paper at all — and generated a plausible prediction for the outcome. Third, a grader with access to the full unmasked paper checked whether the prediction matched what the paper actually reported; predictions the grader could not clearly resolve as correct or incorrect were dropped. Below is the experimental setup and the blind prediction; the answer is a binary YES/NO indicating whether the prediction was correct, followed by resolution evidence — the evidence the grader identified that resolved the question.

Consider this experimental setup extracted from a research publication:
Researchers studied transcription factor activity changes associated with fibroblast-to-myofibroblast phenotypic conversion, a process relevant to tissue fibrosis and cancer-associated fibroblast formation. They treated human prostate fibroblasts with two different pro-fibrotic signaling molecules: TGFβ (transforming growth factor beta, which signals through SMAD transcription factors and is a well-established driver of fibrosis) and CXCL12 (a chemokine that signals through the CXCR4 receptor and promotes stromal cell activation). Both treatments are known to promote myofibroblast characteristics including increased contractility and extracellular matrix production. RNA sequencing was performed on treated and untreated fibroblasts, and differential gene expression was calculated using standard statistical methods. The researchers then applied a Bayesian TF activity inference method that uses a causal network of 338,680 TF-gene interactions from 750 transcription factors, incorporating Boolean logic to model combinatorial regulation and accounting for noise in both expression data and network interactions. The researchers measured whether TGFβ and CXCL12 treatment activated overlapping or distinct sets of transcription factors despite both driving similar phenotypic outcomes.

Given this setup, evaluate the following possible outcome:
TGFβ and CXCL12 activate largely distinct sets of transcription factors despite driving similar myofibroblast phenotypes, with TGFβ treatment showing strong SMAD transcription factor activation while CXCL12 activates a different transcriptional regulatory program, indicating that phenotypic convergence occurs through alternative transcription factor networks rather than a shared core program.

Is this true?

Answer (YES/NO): NO